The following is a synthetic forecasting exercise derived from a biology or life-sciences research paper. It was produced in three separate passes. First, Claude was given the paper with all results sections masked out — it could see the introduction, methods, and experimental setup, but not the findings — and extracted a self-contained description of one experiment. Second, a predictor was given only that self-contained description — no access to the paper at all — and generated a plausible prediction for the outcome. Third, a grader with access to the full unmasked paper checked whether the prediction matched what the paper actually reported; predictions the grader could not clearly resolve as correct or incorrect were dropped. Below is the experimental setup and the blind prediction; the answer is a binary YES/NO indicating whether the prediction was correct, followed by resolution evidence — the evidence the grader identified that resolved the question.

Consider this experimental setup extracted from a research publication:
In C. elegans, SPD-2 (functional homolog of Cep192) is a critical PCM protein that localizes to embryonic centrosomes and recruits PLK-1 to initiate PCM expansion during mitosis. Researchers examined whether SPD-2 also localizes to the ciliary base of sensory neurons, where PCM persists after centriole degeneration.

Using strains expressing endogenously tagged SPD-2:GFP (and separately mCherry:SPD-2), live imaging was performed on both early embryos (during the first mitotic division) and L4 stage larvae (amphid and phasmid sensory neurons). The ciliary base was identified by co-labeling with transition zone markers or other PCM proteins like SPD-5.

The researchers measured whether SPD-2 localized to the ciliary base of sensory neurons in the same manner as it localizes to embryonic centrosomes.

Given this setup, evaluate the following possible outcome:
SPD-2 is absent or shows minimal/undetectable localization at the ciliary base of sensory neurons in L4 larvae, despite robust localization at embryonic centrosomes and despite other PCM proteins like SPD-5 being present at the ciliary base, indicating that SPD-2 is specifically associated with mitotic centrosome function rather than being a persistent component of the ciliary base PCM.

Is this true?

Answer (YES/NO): YES